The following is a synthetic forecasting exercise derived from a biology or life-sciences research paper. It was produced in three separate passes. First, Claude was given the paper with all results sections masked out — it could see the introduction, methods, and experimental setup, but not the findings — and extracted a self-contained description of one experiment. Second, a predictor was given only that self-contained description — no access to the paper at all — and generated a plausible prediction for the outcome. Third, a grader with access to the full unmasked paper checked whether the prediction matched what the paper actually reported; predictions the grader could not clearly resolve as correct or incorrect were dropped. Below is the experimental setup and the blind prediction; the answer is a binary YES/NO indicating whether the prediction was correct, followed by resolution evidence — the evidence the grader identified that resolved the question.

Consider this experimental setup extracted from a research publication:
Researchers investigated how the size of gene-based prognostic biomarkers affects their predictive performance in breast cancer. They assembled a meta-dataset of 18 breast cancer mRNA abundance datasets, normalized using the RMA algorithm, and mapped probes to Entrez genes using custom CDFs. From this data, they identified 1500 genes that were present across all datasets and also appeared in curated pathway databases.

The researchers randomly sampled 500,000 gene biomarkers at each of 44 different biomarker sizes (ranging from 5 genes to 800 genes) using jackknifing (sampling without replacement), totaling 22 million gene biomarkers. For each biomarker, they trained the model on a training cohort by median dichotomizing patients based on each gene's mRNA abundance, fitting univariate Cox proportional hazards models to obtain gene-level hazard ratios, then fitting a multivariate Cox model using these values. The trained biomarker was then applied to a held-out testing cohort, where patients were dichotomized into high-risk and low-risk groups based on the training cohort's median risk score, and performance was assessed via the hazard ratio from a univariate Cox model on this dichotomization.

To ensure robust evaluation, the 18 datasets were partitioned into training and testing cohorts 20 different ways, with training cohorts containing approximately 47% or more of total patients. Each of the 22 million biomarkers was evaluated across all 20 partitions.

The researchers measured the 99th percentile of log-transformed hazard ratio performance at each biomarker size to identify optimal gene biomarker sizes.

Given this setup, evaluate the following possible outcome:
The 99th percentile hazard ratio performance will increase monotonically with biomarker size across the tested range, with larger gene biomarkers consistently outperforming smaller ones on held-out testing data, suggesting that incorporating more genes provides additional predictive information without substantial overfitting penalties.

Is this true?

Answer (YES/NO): NO